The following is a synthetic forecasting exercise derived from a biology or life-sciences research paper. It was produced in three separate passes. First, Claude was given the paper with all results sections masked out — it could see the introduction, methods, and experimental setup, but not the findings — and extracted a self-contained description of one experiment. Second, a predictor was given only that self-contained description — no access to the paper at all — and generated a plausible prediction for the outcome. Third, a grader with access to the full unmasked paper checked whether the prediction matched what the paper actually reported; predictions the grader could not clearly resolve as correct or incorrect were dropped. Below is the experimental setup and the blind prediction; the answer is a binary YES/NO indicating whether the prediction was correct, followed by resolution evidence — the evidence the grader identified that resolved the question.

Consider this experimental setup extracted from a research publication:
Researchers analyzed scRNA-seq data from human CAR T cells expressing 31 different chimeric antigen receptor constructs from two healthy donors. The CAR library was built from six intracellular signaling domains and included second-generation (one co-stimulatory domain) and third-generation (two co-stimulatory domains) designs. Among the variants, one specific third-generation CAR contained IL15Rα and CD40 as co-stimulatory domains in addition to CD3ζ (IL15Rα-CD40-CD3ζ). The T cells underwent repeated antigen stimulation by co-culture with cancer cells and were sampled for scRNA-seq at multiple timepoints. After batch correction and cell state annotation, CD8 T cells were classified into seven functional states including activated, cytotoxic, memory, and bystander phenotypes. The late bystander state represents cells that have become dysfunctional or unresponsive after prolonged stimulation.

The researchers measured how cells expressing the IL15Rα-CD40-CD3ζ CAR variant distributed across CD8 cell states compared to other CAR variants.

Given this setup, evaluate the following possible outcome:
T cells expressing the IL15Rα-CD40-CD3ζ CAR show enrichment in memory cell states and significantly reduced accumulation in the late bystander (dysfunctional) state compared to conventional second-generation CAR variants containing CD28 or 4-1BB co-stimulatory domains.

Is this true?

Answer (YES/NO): NO